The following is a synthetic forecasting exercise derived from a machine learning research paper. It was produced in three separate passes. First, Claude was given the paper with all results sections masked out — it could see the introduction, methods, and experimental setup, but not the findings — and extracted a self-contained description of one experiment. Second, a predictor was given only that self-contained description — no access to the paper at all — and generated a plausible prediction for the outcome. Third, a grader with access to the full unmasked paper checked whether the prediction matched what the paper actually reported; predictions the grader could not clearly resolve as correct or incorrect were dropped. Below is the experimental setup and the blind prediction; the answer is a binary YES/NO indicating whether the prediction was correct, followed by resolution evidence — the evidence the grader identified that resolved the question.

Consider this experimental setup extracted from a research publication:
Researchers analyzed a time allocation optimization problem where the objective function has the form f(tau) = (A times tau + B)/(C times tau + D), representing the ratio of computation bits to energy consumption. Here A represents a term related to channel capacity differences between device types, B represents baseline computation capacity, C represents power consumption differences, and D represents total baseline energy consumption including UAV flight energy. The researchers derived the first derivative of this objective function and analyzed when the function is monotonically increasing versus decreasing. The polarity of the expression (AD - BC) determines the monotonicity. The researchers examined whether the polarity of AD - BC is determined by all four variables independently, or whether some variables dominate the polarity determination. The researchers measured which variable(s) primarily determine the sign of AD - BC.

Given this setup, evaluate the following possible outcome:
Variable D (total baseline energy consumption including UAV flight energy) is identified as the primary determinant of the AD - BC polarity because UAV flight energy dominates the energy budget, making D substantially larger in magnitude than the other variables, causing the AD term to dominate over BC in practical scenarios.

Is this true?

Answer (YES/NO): NO